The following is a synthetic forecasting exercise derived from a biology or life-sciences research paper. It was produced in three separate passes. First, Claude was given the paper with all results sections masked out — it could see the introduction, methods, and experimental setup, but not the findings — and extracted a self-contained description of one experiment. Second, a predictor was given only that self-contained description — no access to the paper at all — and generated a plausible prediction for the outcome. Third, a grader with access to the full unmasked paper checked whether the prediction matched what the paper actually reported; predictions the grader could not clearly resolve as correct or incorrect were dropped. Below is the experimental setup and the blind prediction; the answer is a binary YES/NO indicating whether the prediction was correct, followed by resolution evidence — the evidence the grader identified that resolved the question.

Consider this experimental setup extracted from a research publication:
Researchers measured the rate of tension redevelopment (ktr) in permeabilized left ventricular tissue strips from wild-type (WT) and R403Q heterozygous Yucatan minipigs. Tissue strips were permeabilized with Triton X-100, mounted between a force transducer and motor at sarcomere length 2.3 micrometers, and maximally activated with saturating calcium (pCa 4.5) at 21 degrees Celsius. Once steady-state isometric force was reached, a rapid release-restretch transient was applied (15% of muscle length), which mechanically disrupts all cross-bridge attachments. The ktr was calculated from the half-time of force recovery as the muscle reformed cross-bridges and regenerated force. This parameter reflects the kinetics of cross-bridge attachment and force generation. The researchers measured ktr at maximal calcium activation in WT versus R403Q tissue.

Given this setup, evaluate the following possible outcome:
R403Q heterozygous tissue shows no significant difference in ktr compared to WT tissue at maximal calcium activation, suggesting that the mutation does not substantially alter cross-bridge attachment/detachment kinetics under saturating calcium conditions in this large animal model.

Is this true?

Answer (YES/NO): YES